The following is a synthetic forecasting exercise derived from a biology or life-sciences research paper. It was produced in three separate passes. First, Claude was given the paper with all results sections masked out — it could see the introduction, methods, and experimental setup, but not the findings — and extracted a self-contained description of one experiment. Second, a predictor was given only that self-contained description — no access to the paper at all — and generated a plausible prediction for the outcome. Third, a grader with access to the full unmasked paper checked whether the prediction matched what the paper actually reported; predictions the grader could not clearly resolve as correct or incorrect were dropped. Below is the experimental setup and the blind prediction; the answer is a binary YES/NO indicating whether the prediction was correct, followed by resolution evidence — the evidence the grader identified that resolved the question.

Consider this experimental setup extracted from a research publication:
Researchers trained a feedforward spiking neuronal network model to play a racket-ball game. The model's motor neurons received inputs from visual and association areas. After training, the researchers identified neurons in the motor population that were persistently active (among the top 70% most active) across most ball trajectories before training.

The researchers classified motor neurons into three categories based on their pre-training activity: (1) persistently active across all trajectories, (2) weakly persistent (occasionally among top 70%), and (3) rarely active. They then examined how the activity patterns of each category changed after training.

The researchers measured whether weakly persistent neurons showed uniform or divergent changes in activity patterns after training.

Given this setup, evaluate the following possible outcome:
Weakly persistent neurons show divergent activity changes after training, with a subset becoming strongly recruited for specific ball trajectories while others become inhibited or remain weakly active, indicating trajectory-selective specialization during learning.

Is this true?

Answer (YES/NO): YES